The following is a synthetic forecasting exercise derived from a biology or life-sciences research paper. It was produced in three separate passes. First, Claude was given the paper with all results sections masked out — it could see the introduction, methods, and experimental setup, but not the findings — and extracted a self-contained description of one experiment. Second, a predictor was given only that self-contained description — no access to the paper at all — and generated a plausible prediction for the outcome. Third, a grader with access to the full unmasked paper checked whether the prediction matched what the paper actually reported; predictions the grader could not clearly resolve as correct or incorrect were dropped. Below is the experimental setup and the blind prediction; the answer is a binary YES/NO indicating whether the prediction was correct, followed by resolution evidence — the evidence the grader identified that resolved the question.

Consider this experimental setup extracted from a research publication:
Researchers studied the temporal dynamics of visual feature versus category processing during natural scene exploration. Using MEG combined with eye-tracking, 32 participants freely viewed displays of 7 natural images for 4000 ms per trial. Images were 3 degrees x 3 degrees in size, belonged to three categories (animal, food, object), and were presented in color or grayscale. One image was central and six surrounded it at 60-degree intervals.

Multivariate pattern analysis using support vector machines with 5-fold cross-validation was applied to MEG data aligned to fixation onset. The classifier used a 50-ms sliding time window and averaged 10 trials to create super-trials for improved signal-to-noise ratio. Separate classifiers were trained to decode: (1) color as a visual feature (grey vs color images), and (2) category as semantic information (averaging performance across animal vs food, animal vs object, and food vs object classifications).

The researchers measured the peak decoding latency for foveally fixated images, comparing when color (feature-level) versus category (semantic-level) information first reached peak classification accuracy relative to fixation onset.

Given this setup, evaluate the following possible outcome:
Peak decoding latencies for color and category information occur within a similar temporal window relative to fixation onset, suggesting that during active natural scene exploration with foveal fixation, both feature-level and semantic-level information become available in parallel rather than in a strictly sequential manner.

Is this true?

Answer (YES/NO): NO